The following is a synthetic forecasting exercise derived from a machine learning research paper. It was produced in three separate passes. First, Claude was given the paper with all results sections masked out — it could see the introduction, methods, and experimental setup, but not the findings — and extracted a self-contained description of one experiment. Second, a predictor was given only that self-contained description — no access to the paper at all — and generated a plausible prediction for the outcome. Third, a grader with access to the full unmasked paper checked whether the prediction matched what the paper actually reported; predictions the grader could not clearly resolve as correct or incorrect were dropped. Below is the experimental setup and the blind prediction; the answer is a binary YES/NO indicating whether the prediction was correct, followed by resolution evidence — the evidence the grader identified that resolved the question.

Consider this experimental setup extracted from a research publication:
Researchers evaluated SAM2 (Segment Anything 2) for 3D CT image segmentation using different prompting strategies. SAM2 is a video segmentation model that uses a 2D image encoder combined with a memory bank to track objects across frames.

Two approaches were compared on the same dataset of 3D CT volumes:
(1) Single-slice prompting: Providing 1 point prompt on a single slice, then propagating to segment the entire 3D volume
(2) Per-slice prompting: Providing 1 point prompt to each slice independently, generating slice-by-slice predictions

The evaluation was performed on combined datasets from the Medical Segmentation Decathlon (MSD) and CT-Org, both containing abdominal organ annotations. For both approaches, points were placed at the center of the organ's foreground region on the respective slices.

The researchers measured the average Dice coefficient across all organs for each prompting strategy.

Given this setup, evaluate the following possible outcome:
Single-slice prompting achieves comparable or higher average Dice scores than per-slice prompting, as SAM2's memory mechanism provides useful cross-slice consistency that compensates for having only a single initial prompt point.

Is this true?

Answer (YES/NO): NO